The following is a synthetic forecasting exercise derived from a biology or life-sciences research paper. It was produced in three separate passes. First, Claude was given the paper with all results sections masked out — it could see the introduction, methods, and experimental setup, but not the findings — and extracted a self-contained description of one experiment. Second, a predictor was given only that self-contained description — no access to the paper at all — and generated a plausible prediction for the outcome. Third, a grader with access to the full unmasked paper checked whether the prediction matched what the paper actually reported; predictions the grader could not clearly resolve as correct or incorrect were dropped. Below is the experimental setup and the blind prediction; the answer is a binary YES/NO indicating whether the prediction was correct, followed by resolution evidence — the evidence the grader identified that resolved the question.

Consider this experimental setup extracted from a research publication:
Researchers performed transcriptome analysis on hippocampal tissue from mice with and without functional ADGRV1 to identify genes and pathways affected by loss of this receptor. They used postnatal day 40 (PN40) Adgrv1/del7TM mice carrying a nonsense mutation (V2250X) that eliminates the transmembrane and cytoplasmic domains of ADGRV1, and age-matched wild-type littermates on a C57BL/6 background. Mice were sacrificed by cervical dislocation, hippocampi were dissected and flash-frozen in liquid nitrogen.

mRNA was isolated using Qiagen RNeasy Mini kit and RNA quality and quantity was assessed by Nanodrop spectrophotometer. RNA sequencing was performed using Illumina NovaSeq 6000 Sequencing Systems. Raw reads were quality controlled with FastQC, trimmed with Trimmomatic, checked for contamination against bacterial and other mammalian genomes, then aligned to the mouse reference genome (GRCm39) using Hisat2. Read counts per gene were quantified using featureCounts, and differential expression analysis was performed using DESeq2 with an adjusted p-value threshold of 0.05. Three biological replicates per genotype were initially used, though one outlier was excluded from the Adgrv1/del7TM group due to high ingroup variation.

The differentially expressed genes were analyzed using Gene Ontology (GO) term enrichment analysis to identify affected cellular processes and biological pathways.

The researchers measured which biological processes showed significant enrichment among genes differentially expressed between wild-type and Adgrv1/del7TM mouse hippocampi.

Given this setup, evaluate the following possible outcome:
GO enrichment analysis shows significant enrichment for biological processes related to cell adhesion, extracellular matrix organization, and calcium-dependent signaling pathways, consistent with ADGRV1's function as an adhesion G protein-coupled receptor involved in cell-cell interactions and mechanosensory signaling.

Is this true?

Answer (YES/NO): NO